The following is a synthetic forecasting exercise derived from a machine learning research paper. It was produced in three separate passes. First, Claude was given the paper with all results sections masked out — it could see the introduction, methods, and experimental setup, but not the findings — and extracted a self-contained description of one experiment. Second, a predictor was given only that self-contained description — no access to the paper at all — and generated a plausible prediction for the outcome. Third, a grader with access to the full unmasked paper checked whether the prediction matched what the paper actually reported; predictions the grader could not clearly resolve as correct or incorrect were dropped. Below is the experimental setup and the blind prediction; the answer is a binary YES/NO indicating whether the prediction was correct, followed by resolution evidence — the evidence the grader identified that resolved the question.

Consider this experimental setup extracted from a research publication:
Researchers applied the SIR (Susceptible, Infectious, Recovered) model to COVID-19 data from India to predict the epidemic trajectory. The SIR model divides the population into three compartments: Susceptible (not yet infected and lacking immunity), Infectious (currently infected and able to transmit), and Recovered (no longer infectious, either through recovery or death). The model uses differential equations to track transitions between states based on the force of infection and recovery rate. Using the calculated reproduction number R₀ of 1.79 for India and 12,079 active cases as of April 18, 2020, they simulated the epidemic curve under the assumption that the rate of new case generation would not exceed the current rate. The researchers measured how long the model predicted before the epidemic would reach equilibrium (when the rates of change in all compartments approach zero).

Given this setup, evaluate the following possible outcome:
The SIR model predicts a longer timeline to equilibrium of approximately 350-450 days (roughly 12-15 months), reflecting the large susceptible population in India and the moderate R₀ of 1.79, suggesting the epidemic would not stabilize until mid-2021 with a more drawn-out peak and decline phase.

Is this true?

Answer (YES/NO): NO